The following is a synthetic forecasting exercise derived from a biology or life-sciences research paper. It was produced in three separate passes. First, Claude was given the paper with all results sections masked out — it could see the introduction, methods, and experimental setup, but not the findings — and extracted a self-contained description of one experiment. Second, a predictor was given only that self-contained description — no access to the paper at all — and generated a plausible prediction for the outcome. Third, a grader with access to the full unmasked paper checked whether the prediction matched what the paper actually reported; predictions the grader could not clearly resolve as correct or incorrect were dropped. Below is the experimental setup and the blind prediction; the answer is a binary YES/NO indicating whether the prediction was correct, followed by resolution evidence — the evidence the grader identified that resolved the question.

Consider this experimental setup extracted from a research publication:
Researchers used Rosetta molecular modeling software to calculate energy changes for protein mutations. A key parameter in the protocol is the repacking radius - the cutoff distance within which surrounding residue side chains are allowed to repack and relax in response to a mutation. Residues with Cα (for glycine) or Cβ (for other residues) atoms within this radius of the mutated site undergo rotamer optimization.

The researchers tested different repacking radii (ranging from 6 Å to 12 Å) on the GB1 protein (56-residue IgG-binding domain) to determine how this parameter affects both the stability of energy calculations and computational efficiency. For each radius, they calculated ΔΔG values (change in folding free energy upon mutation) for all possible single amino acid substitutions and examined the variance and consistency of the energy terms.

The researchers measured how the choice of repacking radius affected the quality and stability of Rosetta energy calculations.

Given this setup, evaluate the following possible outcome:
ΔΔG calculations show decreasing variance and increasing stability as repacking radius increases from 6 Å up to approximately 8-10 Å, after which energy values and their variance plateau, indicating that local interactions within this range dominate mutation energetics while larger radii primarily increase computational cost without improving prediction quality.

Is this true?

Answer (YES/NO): NO